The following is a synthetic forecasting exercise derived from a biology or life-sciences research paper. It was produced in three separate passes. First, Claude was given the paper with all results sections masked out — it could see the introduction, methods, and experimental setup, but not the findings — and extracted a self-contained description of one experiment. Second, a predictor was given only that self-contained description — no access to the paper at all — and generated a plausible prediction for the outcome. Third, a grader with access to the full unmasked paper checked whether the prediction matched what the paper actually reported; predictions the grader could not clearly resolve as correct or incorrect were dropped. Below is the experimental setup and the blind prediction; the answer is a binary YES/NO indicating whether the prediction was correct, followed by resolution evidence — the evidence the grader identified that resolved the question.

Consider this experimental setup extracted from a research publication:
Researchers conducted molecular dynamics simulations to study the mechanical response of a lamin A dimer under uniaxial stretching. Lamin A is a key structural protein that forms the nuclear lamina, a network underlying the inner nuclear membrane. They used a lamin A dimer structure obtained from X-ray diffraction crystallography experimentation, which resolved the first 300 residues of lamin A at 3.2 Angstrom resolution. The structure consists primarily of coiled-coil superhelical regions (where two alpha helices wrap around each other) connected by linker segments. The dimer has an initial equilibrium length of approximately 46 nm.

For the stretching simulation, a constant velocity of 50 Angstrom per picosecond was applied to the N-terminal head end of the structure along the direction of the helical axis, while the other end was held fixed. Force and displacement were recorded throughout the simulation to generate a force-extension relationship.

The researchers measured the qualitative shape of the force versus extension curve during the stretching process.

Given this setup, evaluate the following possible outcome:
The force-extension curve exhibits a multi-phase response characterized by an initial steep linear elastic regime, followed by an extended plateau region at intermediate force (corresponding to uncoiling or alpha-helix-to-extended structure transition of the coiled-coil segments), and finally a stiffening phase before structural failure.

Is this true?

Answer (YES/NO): NO